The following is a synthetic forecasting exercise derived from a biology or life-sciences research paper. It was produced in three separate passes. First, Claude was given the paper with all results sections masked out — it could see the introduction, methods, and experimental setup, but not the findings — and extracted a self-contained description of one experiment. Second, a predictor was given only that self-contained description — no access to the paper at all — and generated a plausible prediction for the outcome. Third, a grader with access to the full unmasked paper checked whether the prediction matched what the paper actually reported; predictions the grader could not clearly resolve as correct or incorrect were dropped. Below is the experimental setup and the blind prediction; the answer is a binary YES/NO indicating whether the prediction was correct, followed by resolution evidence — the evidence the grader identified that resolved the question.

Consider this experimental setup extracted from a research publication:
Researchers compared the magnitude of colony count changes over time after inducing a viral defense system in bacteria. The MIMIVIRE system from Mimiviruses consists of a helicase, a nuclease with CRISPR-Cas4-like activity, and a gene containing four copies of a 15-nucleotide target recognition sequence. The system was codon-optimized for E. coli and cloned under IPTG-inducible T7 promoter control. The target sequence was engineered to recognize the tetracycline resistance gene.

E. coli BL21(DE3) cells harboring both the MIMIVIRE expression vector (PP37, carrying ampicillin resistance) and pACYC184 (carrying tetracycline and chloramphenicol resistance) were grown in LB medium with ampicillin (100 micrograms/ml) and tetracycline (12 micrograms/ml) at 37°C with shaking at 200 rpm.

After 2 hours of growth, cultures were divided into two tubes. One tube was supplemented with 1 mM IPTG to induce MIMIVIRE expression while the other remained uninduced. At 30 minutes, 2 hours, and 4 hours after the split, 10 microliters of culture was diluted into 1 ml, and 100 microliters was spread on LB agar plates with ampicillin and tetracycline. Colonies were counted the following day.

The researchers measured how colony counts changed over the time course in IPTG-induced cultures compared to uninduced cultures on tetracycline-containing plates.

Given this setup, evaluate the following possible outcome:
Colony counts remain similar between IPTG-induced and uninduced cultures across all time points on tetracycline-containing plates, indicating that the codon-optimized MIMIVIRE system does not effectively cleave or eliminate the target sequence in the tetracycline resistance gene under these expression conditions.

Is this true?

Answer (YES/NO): NO